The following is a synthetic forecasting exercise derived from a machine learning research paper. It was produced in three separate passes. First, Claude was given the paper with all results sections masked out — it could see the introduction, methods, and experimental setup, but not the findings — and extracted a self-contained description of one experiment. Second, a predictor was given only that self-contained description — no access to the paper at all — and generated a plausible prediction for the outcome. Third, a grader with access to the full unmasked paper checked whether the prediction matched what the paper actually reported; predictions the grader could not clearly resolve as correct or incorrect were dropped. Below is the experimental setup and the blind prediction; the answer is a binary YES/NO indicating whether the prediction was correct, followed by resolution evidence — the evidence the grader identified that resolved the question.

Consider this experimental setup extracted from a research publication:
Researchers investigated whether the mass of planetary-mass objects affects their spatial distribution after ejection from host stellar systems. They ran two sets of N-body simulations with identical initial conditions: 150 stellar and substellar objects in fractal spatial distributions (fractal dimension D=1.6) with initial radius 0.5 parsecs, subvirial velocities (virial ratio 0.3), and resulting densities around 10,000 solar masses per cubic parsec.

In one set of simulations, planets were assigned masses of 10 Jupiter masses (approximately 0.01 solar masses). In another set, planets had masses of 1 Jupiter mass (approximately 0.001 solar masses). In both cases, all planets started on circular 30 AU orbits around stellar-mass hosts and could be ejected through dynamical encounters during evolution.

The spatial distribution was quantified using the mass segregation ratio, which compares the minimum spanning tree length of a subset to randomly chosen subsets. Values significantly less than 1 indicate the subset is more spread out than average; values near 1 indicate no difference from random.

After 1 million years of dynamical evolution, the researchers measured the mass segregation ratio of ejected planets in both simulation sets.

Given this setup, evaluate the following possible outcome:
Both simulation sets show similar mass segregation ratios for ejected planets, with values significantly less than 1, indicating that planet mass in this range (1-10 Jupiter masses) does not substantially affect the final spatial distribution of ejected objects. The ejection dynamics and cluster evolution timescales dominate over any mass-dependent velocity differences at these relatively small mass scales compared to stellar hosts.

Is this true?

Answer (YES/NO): YES